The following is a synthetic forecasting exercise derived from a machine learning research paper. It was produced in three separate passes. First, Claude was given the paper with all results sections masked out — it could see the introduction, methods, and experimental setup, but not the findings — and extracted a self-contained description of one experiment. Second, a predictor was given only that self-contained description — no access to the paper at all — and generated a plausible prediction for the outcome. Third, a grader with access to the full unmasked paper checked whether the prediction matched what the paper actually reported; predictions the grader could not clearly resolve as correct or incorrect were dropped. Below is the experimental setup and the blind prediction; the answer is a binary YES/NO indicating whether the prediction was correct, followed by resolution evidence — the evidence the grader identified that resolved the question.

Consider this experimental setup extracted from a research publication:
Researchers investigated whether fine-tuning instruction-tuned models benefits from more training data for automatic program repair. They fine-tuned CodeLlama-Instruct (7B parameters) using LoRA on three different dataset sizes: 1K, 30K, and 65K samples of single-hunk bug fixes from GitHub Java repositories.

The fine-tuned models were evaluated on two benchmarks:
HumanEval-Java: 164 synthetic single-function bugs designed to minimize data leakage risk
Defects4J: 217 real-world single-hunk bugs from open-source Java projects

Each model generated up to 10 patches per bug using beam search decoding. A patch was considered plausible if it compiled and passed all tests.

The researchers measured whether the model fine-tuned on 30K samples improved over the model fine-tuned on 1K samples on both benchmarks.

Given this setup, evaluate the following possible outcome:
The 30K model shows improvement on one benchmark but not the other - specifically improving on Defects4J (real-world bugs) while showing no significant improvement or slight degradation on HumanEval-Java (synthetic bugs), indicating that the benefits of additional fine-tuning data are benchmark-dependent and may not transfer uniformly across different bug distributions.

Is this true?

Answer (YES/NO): NO